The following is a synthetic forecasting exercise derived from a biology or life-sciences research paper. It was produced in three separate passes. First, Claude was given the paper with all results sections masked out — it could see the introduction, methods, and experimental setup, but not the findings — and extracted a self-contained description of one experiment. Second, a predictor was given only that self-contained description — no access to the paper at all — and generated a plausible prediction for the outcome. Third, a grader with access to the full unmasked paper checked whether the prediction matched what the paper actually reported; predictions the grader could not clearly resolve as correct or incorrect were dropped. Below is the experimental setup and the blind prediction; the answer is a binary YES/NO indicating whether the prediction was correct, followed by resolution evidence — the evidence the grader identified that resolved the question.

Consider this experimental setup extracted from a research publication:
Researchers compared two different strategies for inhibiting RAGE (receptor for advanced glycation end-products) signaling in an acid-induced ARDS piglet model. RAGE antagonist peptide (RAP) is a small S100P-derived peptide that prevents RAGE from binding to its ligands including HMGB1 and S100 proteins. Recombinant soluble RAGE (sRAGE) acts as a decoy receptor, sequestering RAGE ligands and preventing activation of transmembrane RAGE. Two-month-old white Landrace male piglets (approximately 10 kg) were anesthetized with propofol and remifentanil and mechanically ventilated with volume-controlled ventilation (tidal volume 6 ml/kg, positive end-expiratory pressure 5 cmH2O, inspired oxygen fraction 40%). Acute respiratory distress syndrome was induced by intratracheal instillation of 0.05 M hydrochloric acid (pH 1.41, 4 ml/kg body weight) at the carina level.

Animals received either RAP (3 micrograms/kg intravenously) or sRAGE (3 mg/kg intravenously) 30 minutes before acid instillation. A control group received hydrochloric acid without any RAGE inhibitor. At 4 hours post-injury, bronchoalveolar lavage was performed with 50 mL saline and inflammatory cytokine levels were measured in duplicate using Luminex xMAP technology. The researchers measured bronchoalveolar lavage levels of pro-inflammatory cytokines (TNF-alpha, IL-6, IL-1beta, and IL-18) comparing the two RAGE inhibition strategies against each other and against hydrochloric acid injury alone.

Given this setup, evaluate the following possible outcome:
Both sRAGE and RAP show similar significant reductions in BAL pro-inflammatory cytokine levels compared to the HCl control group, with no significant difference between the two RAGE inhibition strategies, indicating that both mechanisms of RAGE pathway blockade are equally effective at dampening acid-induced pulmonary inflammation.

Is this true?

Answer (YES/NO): YES